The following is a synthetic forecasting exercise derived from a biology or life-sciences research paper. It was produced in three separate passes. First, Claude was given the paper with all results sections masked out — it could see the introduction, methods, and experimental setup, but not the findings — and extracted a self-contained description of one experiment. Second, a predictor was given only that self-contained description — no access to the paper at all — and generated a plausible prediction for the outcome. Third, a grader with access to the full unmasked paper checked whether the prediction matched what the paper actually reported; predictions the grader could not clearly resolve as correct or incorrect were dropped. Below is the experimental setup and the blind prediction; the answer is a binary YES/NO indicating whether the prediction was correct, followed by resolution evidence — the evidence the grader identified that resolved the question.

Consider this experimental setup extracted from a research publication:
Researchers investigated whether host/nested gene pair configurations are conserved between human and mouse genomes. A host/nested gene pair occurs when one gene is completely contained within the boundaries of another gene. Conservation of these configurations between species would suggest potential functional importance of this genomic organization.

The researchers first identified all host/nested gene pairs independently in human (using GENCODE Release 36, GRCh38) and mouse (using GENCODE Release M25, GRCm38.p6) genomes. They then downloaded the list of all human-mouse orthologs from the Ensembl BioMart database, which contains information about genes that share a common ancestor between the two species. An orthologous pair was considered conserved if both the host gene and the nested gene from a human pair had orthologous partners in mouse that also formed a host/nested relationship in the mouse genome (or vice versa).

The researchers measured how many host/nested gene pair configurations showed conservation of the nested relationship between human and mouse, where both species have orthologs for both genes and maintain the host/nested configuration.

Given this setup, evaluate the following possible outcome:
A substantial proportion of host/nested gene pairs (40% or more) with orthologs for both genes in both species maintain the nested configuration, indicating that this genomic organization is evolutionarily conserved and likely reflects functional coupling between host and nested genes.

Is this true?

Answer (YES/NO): NO